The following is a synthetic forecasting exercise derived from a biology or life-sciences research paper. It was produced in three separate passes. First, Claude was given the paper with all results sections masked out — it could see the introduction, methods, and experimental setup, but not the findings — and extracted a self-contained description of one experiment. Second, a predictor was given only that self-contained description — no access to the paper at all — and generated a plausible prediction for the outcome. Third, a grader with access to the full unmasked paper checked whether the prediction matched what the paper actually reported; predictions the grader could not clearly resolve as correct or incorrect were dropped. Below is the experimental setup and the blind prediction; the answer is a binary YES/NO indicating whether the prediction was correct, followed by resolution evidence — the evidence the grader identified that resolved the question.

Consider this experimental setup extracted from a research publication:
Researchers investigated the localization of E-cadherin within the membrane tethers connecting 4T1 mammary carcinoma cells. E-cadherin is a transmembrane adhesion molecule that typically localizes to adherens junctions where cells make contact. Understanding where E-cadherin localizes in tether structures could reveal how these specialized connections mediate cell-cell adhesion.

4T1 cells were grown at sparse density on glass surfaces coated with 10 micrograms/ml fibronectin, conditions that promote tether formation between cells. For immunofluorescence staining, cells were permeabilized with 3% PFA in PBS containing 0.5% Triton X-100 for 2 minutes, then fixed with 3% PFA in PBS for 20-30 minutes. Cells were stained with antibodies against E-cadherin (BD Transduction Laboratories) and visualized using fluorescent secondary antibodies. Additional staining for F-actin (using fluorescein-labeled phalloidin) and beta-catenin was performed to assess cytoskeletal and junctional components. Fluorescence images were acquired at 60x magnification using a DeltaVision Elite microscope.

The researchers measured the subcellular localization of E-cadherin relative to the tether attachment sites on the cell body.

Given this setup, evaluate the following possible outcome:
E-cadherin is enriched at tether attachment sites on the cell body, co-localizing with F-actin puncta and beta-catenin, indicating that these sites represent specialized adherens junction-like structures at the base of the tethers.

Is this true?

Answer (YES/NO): NO